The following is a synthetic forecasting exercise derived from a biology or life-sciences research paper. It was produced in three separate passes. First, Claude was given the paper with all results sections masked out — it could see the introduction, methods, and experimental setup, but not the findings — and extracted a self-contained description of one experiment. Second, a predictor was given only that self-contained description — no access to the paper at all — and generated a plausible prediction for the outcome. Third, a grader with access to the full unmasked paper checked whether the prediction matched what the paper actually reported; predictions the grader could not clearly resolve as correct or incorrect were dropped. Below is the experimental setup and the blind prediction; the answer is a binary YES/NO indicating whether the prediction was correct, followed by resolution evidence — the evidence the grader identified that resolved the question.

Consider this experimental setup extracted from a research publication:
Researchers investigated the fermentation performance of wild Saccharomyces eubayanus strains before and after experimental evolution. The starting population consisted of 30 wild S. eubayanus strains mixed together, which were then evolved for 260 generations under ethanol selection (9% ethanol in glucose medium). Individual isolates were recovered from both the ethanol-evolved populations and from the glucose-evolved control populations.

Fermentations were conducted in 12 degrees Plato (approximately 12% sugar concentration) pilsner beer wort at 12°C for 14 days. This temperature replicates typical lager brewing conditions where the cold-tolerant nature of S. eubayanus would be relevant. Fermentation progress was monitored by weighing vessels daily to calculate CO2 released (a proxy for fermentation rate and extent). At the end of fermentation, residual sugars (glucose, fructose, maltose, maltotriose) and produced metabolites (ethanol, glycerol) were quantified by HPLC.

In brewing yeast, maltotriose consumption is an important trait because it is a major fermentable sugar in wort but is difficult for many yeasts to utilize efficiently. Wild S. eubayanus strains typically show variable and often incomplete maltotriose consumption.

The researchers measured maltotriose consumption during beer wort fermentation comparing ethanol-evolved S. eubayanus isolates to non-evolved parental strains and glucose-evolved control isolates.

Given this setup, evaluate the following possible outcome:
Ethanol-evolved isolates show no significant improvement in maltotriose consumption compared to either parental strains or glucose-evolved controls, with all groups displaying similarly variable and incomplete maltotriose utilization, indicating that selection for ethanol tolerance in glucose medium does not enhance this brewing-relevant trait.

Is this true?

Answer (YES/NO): NO